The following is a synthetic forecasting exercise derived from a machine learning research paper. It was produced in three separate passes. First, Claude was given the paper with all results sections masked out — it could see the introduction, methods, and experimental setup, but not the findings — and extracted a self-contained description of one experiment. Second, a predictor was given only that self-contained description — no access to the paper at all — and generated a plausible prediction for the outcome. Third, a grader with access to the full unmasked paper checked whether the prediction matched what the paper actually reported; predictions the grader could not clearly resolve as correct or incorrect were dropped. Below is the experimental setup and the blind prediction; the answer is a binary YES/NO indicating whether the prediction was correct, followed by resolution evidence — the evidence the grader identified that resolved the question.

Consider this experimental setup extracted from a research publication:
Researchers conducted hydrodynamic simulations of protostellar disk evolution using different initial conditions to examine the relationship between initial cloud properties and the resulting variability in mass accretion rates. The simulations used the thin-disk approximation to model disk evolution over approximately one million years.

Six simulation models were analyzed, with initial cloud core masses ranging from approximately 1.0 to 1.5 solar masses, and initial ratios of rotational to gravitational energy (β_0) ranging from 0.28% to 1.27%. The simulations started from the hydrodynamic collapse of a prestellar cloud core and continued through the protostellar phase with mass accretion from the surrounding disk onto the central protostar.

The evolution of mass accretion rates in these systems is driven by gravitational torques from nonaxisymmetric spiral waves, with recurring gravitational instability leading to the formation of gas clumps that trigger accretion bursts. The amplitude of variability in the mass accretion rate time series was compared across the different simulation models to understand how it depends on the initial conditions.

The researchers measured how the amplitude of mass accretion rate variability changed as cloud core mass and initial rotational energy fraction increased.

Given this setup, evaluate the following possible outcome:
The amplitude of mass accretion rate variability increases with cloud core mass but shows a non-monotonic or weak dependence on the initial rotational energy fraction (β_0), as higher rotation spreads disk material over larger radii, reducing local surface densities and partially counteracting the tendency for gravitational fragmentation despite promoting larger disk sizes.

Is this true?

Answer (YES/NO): NO